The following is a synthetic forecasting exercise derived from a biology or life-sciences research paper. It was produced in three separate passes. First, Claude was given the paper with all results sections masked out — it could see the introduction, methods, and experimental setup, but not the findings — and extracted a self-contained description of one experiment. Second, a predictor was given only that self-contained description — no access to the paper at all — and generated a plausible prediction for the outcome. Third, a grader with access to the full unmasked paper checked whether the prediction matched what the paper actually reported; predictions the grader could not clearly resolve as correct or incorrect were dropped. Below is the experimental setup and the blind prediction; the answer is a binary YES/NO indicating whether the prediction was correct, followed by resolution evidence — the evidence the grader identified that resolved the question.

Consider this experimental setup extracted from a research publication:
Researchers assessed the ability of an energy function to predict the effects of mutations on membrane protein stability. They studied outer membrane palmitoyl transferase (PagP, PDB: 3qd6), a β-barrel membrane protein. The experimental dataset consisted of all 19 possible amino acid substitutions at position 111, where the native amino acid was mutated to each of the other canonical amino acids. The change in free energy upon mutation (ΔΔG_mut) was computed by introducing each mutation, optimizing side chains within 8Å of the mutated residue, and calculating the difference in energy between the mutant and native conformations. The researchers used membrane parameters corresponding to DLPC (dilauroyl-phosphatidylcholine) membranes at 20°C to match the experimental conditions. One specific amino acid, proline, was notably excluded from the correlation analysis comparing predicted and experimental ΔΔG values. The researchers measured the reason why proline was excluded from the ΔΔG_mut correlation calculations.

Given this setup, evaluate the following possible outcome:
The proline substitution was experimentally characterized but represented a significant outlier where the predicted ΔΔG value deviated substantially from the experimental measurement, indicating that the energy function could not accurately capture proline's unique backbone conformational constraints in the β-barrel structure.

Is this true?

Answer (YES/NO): NO